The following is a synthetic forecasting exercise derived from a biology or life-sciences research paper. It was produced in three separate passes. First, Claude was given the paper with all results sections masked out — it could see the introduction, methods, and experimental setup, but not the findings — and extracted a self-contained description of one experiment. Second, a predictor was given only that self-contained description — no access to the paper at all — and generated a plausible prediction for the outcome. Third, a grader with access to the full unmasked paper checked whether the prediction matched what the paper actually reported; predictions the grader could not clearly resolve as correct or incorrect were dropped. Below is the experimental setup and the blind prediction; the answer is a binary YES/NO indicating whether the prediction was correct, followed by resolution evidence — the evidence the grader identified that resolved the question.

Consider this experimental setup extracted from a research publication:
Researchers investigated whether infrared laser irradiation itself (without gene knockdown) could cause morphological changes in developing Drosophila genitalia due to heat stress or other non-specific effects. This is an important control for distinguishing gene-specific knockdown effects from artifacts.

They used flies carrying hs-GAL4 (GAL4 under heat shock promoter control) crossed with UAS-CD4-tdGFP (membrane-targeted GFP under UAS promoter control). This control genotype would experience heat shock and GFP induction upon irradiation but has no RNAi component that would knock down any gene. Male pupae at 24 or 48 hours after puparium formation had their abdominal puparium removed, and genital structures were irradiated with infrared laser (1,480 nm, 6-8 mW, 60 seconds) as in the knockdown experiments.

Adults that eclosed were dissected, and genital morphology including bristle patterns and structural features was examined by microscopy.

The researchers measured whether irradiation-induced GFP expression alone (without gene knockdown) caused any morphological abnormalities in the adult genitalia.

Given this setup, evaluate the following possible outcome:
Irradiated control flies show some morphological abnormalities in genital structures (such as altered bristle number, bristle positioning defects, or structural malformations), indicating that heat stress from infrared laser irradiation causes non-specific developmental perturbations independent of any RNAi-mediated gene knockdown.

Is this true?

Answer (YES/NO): NO